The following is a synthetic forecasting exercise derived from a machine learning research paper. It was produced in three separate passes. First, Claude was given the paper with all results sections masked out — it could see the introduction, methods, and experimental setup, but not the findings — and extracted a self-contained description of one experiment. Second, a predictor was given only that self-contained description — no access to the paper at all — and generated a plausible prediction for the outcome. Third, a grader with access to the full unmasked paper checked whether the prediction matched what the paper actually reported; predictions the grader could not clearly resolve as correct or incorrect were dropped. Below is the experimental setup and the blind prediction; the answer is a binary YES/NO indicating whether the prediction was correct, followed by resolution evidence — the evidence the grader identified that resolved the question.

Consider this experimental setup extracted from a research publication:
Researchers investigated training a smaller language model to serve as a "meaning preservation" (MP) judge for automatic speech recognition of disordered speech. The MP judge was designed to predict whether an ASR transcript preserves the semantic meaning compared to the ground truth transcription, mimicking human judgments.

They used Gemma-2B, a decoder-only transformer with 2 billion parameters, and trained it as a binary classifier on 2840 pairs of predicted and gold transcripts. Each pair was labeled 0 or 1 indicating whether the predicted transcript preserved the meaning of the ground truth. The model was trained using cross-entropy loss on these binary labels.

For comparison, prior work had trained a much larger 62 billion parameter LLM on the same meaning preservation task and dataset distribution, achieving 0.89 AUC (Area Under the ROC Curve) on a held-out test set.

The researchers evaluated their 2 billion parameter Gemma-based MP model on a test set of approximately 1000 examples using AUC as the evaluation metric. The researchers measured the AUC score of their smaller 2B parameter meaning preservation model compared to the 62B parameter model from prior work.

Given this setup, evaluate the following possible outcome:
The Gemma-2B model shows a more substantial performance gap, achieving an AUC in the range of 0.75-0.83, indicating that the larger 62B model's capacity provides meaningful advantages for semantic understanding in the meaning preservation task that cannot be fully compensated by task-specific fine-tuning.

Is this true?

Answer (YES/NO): NO